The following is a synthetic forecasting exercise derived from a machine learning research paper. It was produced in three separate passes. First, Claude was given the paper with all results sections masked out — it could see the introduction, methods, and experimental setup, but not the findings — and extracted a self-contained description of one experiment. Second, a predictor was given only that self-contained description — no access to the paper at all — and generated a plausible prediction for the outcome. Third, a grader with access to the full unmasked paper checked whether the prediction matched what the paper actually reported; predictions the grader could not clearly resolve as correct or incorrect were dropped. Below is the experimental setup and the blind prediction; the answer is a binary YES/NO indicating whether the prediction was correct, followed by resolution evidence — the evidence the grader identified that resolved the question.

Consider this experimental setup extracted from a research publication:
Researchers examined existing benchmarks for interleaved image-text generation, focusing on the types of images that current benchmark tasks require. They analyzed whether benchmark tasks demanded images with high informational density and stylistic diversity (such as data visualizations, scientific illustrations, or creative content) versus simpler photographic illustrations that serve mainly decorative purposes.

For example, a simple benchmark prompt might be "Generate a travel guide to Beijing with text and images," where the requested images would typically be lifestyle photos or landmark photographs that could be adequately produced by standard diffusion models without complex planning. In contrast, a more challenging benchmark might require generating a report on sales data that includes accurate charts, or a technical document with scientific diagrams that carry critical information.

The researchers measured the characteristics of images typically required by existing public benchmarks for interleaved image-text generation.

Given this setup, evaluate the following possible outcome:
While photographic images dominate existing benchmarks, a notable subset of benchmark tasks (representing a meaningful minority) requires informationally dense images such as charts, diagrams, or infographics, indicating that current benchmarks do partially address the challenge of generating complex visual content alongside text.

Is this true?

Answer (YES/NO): NO